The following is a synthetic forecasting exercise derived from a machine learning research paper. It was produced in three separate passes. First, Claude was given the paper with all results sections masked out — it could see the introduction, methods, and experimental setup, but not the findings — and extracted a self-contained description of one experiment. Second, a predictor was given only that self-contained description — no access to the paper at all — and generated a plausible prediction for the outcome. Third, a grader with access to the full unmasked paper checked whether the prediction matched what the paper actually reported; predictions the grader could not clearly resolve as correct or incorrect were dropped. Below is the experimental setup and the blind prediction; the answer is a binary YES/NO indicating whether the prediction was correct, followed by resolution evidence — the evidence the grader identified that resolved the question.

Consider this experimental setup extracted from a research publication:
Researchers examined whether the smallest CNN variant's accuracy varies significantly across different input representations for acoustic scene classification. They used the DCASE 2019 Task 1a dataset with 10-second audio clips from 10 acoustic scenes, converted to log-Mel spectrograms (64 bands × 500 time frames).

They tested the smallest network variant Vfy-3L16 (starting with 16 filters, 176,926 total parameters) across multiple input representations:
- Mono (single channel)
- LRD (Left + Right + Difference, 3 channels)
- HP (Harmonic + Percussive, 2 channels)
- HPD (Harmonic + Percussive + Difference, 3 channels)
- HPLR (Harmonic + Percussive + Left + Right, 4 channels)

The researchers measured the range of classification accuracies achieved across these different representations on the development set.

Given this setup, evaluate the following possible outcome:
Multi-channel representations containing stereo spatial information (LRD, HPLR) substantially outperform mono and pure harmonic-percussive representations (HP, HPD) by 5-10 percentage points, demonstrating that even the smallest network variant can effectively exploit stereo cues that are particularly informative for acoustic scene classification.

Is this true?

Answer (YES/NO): NO